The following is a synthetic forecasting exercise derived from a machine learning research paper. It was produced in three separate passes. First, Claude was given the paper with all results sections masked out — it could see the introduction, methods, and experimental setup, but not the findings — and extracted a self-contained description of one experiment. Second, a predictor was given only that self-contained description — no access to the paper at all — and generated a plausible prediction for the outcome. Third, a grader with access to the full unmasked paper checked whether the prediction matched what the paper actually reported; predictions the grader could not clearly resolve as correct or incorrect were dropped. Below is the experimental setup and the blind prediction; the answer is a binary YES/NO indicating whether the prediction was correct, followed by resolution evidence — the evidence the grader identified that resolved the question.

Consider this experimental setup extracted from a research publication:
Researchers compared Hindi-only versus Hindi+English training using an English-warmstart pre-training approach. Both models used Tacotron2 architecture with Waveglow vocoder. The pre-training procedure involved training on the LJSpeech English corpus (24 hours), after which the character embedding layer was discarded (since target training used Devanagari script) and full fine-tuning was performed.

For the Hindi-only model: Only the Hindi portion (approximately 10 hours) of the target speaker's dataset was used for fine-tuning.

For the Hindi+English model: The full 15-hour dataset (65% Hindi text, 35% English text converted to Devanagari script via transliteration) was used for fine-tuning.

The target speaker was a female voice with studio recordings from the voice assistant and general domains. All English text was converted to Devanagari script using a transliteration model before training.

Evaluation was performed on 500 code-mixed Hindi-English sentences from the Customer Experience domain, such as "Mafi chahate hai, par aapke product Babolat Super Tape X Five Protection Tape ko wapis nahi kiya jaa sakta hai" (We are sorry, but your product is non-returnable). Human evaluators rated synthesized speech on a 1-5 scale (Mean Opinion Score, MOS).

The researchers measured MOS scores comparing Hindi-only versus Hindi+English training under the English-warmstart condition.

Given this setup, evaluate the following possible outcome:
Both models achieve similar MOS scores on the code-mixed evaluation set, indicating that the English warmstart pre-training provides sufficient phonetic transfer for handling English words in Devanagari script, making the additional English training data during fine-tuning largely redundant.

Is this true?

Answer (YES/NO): NO